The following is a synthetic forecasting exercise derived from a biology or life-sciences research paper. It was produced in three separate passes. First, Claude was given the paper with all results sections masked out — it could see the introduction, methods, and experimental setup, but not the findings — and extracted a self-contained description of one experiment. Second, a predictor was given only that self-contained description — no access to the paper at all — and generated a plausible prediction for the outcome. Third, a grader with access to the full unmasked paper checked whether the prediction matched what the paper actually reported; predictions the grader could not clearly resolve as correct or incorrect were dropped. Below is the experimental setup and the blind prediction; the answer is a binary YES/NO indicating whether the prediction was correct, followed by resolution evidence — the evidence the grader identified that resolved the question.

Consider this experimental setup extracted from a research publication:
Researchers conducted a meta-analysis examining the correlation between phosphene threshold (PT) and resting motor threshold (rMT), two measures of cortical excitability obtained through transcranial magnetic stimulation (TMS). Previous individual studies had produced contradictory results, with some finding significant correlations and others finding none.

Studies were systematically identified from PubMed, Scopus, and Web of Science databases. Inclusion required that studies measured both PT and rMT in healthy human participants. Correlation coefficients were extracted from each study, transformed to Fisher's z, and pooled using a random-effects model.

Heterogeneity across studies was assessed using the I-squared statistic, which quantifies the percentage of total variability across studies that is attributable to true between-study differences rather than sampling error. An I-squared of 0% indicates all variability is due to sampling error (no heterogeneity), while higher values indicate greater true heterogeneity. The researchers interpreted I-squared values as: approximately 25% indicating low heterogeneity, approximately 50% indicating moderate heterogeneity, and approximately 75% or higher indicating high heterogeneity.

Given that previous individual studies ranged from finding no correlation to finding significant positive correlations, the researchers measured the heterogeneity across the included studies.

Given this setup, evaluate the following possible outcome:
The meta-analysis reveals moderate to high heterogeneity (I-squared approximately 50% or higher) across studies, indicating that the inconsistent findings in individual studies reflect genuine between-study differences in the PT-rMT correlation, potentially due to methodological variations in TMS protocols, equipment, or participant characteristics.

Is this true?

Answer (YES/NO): NO